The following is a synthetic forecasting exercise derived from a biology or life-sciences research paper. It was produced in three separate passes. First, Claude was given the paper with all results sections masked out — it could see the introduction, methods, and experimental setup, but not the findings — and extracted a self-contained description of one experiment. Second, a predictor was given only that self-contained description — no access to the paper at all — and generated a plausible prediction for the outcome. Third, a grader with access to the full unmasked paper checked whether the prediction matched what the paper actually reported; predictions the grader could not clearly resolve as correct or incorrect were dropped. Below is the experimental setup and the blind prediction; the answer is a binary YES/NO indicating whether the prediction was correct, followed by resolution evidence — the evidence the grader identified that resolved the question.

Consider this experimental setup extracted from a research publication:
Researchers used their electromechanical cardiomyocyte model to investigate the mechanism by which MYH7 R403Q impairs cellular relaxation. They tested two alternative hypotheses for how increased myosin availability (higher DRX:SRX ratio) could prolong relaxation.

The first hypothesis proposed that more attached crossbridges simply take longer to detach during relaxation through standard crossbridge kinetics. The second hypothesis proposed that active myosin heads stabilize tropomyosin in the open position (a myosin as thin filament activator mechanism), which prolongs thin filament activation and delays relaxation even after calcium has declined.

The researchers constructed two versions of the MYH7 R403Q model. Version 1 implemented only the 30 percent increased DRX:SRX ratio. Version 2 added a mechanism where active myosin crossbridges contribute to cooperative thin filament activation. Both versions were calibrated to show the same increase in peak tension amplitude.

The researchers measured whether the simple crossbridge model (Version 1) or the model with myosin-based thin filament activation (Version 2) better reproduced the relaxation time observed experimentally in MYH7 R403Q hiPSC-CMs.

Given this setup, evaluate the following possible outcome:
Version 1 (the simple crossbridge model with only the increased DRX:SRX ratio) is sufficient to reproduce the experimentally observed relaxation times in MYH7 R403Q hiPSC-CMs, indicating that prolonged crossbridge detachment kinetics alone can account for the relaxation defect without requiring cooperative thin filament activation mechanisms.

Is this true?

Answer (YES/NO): NO